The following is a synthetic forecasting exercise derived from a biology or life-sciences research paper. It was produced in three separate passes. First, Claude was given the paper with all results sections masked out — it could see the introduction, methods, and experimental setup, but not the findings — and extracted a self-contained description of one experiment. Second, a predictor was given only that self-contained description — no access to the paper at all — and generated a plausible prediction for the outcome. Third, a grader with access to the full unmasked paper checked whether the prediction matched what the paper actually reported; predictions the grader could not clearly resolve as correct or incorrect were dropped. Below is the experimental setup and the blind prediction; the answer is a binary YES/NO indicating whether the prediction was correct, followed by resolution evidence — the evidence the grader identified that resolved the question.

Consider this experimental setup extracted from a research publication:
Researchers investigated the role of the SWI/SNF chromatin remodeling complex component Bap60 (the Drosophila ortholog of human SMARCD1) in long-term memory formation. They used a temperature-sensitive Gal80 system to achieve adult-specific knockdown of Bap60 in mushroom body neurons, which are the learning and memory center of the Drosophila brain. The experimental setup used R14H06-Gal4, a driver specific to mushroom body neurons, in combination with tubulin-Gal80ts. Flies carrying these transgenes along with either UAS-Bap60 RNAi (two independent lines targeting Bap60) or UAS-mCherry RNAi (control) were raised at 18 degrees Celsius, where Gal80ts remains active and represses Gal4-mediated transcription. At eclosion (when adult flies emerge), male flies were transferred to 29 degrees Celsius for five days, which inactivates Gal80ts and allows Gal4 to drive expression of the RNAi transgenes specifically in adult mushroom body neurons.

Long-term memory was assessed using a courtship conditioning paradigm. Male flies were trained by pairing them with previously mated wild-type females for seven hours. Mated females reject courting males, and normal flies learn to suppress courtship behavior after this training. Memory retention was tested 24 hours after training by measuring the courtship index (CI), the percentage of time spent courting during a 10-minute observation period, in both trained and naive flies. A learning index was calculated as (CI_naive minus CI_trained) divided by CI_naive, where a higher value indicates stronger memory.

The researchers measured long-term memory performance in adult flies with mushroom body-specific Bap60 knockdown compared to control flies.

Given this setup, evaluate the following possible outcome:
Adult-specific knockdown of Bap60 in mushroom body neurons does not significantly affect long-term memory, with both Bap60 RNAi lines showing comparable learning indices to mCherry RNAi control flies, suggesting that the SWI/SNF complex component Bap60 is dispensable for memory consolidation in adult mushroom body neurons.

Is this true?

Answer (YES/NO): NO